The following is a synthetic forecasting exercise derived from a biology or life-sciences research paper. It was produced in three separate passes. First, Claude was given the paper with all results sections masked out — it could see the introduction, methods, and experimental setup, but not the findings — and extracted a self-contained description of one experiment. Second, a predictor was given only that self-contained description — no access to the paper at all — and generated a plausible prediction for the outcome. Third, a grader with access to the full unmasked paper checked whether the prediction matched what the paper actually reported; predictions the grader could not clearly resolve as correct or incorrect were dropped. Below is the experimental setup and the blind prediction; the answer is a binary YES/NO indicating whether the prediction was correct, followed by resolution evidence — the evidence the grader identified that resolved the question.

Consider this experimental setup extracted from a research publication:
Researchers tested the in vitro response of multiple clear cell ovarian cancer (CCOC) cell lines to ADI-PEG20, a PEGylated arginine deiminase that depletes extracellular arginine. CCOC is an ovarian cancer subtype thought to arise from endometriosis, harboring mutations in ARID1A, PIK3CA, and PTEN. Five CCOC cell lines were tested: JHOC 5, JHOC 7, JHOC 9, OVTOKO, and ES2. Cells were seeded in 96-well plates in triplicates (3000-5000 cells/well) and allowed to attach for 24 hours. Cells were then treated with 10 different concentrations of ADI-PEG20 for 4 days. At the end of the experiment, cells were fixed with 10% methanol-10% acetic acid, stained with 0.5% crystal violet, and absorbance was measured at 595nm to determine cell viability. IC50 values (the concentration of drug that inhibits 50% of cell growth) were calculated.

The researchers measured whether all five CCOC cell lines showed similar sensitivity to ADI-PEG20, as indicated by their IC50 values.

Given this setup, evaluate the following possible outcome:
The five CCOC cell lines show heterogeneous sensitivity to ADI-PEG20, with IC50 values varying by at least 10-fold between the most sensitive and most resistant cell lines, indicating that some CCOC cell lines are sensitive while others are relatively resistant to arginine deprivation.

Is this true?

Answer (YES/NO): YES